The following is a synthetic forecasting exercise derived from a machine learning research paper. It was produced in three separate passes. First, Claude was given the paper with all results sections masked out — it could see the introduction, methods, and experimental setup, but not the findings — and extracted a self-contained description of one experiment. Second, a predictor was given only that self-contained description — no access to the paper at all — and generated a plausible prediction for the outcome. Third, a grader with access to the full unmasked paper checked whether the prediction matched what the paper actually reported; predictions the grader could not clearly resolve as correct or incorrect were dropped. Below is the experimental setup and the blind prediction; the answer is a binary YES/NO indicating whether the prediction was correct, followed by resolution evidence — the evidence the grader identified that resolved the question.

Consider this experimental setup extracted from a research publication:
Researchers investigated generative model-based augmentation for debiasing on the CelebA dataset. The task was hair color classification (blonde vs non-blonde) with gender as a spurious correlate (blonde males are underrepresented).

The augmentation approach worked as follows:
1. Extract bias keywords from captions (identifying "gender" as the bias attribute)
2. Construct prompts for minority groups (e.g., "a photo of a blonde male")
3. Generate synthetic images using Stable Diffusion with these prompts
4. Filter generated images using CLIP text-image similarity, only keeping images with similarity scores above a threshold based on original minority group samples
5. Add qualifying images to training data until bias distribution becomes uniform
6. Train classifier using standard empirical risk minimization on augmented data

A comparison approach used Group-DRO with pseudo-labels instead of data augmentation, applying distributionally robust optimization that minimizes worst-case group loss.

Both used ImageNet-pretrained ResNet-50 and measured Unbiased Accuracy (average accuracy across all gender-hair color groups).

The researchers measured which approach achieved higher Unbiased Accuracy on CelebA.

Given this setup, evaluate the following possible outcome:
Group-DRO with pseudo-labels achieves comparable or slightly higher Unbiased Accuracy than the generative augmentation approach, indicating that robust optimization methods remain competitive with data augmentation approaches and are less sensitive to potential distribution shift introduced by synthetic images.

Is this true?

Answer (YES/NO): NO